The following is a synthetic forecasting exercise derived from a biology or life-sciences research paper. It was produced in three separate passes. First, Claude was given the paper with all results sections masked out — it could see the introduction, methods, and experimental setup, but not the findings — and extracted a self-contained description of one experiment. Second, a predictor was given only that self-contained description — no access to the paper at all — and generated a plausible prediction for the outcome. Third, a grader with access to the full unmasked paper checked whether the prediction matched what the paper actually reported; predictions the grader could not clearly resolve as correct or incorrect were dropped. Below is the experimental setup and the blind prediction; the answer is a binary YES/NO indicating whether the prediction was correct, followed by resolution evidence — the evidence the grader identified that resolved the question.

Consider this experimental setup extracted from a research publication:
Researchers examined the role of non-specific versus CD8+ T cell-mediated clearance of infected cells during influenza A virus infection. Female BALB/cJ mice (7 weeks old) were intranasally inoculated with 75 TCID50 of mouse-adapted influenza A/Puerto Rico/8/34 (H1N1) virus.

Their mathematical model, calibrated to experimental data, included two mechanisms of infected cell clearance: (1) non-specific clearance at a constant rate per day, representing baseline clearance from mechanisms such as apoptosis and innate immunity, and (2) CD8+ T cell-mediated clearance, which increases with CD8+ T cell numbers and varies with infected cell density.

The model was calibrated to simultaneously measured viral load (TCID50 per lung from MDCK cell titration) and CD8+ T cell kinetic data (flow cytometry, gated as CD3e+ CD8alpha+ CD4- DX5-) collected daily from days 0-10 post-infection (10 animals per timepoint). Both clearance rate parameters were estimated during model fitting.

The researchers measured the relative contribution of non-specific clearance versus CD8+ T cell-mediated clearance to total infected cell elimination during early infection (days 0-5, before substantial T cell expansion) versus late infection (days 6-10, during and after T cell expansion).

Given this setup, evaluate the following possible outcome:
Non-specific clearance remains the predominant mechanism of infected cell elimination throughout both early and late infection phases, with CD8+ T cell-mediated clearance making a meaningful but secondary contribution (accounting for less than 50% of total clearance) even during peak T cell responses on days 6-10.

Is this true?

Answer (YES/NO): NO